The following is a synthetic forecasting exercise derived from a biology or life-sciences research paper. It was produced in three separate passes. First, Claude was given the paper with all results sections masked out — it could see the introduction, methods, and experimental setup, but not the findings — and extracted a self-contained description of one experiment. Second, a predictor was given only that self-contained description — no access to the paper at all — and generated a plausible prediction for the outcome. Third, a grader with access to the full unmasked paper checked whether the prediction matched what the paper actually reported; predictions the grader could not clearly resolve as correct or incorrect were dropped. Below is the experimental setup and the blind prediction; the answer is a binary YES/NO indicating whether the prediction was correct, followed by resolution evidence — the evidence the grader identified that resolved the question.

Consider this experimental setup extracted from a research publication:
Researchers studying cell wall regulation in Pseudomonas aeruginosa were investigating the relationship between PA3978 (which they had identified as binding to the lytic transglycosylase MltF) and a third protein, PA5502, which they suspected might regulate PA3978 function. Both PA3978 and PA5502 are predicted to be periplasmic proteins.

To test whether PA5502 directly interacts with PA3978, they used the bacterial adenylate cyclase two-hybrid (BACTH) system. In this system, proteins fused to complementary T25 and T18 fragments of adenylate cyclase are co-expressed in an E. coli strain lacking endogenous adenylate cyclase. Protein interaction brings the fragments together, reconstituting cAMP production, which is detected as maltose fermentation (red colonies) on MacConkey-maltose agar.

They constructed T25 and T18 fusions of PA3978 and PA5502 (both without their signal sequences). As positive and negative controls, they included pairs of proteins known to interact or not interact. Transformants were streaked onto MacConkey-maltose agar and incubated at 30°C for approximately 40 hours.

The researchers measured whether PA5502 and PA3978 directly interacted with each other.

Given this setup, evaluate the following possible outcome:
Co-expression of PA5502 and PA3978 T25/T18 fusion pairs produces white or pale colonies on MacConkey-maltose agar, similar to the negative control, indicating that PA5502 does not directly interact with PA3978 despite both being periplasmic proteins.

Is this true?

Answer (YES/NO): NO